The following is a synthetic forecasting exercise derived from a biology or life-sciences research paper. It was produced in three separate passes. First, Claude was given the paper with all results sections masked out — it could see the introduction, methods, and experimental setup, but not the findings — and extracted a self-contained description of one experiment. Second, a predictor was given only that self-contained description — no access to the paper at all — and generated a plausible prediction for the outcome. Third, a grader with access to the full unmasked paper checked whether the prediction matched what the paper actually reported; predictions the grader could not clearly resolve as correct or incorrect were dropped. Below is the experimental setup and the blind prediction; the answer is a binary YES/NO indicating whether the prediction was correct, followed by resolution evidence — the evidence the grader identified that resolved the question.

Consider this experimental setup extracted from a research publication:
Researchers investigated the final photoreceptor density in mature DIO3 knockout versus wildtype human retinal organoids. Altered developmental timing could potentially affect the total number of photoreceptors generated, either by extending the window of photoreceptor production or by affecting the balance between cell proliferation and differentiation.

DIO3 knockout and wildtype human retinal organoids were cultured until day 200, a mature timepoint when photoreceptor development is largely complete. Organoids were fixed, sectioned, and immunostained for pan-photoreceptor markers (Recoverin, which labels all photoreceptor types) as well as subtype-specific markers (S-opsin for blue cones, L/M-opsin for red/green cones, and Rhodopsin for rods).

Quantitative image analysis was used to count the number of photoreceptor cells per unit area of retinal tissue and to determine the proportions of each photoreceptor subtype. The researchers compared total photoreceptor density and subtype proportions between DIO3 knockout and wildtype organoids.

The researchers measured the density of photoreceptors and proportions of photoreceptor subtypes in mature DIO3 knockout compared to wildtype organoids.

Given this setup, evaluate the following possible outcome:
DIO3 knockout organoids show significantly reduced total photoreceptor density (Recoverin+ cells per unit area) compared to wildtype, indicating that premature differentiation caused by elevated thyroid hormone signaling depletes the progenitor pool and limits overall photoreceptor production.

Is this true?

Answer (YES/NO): NO